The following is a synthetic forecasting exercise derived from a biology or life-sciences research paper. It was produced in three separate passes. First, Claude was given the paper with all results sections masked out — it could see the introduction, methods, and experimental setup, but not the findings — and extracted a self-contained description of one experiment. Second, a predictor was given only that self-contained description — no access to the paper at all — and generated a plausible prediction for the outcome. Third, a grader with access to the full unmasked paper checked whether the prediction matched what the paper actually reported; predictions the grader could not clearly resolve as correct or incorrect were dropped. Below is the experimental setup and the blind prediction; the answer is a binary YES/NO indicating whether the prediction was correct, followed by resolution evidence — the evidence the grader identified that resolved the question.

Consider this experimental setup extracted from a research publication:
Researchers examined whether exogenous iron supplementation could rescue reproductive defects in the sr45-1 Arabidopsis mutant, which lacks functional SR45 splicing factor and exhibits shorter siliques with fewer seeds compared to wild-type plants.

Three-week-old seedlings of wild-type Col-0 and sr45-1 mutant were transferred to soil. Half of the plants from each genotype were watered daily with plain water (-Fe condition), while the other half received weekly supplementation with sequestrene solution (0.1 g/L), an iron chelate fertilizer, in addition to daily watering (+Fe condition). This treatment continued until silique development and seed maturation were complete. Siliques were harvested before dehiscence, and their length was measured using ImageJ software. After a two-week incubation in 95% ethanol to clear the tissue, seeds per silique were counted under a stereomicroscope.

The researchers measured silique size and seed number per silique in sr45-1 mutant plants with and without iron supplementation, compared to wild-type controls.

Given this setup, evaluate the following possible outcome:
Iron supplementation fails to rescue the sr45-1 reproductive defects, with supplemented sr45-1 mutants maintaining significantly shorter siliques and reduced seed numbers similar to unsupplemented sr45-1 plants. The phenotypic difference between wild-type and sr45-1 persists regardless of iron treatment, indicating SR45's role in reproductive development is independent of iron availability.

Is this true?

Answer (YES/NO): NO